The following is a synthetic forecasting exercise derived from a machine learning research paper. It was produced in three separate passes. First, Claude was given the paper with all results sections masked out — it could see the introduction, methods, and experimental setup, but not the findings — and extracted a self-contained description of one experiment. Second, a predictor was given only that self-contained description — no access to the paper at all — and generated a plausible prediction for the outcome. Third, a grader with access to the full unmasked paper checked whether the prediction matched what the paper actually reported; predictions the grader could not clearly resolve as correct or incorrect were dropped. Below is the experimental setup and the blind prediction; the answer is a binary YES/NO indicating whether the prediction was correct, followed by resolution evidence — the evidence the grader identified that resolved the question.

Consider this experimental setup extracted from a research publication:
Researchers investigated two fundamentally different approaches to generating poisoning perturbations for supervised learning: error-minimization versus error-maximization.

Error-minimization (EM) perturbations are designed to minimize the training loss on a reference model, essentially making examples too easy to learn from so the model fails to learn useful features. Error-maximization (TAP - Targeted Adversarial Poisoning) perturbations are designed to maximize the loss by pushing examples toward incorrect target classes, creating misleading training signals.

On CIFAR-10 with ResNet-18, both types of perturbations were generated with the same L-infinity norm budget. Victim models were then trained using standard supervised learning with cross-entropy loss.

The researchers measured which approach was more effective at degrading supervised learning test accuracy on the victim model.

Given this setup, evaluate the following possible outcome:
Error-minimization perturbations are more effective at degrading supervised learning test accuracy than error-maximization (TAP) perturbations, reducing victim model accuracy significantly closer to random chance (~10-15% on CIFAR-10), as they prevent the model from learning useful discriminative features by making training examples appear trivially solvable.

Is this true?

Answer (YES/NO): NO